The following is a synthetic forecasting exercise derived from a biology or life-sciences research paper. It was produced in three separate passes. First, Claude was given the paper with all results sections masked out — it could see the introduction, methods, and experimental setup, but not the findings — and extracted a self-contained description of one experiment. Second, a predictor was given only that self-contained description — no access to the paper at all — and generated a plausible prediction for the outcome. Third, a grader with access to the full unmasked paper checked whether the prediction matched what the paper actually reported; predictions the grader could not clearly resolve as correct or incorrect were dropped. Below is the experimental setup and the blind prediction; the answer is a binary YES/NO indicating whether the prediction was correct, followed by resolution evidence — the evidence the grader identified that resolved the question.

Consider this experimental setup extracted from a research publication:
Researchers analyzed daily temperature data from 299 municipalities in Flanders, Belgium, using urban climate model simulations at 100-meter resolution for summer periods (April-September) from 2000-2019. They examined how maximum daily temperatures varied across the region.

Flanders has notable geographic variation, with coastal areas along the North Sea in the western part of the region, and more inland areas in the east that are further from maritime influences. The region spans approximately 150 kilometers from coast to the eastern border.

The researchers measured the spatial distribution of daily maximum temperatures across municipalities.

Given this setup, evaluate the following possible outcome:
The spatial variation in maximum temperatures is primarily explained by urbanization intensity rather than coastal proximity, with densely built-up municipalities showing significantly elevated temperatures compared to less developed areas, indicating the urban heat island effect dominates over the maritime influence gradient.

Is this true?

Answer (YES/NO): NO